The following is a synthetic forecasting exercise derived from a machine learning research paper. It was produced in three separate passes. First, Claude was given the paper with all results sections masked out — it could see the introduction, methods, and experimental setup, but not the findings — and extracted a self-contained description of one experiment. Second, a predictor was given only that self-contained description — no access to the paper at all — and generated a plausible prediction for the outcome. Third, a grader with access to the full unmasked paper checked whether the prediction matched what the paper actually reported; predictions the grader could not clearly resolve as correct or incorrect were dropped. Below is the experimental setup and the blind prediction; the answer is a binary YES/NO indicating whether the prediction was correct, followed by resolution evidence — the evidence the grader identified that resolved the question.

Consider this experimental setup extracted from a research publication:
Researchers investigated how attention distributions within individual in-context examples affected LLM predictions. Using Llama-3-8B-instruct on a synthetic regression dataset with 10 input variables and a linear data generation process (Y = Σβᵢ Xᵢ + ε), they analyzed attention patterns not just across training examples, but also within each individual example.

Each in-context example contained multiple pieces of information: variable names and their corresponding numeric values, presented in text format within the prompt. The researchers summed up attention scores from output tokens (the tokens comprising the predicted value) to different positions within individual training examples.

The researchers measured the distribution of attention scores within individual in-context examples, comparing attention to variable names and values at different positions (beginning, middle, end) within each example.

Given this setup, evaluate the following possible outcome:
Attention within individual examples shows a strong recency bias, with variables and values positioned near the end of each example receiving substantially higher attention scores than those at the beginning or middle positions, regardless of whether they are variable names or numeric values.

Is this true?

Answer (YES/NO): NO